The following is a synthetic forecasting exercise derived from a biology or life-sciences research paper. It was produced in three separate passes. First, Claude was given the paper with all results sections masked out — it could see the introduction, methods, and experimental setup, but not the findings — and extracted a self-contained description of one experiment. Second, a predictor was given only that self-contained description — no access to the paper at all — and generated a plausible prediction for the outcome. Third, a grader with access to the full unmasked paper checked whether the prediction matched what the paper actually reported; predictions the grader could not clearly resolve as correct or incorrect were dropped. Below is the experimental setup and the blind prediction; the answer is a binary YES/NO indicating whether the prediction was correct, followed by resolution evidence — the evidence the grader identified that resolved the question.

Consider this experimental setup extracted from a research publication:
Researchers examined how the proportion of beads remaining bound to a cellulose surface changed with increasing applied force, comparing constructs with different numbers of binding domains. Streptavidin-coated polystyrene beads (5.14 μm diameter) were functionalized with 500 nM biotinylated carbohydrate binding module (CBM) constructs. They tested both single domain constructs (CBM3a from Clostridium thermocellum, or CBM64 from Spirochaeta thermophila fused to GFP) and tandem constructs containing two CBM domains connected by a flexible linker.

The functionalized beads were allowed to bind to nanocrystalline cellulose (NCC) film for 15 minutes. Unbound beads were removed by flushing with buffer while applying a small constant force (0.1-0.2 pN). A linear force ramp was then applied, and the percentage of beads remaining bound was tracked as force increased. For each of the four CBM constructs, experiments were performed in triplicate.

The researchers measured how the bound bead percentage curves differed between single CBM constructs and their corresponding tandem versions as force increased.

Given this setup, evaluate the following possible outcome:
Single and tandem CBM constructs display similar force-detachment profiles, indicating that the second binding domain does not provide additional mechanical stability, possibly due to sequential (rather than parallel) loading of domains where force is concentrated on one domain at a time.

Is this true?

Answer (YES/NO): NO